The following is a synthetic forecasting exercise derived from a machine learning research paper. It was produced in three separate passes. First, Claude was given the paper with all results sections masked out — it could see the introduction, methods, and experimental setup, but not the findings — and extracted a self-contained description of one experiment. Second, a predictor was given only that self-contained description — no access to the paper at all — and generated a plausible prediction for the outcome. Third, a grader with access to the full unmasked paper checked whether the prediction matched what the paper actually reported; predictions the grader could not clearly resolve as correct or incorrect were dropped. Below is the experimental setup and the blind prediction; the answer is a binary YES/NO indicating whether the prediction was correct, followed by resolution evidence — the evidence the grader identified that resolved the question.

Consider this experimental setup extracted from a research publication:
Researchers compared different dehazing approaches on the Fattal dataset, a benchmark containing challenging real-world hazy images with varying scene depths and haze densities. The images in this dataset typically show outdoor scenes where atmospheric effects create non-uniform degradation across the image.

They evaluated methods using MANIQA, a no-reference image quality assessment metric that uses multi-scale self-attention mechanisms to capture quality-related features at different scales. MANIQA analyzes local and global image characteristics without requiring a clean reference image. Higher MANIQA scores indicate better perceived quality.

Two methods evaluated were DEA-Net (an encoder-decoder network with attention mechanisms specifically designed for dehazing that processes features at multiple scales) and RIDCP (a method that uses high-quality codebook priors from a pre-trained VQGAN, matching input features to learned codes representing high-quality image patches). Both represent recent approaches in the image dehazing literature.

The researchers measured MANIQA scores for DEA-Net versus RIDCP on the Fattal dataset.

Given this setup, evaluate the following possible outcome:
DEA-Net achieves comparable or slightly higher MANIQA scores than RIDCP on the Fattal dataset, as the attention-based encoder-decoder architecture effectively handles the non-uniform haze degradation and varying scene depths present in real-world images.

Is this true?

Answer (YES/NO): NO